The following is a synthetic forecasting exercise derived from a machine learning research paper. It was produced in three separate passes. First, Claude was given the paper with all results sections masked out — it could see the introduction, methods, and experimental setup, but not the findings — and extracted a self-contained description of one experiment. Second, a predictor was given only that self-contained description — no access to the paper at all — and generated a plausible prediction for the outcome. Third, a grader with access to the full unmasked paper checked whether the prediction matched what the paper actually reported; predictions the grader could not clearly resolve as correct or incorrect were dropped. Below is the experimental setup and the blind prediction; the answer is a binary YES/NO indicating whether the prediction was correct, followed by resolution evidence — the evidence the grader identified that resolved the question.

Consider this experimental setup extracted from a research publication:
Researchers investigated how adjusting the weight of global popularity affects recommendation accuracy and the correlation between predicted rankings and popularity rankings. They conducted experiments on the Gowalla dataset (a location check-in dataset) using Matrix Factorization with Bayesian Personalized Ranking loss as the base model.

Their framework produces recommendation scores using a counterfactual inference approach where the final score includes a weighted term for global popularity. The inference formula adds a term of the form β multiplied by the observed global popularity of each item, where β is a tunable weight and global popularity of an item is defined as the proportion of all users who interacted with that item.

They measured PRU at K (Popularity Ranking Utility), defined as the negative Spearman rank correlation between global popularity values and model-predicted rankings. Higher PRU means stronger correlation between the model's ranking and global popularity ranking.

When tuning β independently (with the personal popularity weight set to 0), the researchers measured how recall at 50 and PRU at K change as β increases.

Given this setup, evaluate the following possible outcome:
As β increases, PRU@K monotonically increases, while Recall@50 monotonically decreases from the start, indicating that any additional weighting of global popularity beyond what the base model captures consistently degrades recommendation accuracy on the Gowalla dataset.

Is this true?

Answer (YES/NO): NO